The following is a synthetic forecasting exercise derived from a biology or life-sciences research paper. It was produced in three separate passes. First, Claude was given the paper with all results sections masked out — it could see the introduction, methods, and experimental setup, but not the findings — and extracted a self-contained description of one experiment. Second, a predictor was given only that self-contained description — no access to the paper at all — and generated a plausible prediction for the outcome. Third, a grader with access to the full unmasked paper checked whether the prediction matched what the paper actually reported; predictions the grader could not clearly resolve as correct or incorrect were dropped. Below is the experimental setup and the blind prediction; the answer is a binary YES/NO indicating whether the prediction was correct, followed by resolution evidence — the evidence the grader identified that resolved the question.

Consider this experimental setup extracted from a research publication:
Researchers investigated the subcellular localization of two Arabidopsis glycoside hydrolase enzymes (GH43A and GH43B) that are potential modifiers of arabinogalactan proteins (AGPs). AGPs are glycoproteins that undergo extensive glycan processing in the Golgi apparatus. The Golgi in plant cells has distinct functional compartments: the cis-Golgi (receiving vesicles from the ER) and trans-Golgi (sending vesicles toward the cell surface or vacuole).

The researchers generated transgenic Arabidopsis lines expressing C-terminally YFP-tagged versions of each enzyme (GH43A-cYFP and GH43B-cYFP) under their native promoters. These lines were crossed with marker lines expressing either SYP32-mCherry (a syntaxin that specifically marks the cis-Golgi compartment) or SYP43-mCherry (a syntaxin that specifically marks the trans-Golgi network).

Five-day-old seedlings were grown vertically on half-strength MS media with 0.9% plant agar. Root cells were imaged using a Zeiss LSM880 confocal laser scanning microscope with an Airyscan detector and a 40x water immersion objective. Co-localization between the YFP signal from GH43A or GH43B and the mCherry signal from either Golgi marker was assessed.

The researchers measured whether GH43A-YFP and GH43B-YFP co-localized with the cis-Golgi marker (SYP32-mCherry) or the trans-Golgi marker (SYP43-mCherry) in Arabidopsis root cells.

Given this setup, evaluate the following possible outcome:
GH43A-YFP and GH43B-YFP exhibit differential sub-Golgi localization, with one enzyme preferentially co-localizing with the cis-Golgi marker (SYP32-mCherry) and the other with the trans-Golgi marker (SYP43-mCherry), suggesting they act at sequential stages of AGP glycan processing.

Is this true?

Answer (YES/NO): NO